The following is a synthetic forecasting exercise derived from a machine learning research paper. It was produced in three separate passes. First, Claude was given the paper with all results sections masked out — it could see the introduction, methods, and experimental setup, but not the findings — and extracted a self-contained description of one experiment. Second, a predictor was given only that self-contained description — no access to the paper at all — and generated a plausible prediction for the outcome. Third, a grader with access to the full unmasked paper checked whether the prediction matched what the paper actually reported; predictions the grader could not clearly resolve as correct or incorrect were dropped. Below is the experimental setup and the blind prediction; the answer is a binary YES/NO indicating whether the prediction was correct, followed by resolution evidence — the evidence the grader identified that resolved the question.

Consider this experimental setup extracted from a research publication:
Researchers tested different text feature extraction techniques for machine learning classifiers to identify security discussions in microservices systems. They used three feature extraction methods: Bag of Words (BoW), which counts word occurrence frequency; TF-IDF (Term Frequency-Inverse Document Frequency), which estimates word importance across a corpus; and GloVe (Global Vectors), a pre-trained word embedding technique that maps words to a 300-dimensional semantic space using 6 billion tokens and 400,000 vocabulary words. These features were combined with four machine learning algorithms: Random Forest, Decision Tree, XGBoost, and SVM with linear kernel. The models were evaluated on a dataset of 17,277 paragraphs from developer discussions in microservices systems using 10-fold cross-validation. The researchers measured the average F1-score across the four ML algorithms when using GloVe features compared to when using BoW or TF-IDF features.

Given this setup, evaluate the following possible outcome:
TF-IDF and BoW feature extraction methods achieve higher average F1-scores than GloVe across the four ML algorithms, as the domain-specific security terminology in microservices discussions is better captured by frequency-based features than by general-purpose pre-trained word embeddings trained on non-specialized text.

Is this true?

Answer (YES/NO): YES